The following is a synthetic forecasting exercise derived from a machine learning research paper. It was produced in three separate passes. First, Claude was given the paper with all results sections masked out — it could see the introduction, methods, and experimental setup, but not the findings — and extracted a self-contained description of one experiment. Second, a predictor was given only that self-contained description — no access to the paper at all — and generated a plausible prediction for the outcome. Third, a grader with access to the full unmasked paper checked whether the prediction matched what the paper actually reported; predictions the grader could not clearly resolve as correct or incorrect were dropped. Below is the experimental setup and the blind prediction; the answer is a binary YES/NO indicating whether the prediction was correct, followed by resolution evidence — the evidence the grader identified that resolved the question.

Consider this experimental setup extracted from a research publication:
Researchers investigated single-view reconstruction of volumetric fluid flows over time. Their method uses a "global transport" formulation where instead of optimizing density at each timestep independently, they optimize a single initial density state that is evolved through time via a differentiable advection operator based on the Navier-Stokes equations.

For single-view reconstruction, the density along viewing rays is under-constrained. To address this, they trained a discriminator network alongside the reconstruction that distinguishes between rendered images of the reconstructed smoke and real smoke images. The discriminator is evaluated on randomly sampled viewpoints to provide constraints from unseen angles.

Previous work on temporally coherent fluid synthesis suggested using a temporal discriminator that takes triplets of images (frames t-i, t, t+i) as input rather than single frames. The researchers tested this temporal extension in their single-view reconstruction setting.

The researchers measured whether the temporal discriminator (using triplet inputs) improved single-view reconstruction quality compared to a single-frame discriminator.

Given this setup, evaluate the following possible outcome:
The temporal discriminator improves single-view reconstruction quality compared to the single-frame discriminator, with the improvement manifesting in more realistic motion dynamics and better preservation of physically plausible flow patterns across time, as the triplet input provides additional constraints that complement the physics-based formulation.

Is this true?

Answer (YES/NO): NO